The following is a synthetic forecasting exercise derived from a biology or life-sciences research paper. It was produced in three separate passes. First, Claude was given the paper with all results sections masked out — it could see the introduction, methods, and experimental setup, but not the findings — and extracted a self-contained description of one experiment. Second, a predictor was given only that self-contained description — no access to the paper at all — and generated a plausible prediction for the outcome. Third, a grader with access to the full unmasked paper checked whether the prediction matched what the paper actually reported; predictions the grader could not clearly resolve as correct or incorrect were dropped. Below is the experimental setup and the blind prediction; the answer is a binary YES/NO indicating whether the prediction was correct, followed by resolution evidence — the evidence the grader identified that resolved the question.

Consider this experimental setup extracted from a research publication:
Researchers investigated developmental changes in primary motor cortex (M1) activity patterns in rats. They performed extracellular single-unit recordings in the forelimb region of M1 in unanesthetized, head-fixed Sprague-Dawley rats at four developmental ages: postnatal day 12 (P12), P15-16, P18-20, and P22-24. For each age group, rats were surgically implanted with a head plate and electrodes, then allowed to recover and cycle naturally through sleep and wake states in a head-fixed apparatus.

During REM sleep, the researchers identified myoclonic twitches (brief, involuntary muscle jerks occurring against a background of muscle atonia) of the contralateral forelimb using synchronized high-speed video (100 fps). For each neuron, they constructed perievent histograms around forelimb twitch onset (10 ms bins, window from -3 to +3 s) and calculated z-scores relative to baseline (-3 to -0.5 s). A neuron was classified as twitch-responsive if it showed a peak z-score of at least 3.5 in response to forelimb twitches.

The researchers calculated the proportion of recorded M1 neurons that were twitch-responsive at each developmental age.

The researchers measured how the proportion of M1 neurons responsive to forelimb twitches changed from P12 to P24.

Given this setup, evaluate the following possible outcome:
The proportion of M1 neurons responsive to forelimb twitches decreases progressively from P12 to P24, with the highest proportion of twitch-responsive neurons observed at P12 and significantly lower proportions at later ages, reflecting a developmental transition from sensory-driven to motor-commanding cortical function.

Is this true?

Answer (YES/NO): YES